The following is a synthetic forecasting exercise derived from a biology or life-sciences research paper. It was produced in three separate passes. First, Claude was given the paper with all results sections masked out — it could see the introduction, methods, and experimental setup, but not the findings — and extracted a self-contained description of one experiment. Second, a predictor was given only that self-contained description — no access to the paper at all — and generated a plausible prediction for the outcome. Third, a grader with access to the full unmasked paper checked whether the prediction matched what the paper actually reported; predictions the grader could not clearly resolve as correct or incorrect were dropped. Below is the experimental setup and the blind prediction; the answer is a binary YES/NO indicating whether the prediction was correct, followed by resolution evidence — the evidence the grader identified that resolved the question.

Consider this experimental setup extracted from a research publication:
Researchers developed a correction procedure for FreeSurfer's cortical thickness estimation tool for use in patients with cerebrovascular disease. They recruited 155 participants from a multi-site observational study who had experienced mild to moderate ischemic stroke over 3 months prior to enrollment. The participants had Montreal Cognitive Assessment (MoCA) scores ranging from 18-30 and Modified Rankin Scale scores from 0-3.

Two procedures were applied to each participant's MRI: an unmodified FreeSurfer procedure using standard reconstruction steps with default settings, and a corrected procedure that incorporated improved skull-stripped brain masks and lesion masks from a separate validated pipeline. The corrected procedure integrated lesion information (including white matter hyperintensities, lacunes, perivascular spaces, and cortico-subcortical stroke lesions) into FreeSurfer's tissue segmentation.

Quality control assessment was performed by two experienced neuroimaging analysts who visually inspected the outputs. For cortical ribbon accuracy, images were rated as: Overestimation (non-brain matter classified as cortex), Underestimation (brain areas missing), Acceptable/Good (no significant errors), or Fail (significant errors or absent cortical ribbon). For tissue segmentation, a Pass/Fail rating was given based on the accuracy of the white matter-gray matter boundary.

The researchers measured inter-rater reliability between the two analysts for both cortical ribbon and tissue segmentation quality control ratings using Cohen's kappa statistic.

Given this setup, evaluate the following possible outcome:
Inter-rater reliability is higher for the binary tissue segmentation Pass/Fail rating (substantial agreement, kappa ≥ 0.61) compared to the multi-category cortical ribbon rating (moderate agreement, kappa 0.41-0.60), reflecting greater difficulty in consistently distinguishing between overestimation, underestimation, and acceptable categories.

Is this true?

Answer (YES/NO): NO